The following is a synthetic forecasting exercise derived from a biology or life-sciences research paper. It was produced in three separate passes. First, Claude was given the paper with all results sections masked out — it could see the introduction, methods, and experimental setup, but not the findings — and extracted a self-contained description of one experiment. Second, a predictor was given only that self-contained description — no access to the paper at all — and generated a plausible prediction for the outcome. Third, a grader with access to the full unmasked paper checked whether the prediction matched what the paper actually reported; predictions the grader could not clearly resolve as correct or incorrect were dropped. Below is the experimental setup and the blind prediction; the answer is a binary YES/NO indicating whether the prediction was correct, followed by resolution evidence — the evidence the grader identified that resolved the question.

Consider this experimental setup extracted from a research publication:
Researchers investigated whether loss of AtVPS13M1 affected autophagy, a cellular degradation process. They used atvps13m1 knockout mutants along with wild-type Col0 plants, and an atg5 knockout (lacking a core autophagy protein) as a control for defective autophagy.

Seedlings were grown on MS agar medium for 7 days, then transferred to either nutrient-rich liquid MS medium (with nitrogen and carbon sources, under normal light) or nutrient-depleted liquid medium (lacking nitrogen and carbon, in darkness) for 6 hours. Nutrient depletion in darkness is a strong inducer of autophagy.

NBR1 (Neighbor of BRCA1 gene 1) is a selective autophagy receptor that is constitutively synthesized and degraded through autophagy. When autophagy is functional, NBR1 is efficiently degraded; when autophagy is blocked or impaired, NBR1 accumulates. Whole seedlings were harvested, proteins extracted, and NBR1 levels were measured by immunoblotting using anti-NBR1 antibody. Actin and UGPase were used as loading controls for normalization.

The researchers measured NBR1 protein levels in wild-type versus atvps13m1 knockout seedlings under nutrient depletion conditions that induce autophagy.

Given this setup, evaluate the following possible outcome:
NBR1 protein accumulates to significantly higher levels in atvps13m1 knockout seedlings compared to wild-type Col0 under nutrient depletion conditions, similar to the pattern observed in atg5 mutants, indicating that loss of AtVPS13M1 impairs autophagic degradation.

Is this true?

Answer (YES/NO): NO